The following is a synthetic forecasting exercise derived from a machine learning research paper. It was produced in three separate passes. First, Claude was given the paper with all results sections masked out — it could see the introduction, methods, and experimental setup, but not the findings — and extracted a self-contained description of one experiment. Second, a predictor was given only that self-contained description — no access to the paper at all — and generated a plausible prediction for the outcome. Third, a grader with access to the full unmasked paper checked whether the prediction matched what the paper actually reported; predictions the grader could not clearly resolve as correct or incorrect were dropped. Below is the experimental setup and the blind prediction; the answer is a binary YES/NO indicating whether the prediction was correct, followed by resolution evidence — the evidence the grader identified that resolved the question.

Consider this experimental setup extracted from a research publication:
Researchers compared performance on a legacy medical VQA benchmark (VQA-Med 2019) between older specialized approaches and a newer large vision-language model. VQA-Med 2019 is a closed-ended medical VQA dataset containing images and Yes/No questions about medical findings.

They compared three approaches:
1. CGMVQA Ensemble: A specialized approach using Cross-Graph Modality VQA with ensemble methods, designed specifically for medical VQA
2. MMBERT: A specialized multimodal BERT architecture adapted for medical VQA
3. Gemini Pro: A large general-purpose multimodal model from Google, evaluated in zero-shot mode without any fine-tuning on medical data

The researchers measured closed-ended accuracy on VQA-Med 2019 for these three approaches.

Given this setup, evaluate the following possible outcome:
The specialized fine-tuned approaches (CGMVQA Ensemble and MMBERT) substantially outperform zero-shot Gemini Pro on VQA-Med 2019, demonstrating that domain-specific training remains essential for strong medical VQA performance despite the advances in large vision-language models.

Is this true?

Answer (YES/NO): YES